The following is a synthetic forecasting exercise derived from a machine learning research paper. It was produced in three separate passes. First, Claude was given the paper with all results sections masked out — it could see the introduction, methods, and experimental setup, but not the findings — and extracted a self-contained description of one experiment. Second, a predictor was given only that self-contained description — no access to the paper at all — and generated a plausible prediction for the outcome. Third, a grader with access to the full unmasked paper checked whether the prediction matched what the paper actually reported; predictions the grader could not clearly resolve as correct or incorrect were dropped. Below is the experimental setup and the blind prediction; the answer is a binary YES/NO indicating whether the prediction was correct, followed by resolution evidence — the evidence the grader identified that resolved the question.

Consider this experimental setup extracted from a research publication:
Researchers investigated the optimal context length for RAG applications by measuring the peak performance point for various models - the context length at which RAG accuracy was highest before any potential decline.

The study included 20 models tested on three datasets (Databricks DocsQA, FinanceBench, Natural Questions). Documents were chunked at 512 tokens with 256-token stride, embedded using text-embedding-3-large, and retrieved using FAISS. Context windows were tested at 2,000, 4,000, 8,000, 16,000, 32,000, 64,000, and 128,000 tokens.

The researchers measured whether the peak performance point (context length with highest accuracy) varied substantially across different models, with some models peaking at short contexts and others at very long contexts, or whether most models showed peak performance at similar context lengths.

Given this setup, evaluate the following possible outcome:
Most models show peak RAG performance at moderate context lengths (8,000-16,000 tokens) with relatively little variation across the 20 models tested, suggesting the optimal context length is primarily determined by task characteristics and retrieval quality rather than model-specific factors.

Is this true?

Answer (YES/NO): NO